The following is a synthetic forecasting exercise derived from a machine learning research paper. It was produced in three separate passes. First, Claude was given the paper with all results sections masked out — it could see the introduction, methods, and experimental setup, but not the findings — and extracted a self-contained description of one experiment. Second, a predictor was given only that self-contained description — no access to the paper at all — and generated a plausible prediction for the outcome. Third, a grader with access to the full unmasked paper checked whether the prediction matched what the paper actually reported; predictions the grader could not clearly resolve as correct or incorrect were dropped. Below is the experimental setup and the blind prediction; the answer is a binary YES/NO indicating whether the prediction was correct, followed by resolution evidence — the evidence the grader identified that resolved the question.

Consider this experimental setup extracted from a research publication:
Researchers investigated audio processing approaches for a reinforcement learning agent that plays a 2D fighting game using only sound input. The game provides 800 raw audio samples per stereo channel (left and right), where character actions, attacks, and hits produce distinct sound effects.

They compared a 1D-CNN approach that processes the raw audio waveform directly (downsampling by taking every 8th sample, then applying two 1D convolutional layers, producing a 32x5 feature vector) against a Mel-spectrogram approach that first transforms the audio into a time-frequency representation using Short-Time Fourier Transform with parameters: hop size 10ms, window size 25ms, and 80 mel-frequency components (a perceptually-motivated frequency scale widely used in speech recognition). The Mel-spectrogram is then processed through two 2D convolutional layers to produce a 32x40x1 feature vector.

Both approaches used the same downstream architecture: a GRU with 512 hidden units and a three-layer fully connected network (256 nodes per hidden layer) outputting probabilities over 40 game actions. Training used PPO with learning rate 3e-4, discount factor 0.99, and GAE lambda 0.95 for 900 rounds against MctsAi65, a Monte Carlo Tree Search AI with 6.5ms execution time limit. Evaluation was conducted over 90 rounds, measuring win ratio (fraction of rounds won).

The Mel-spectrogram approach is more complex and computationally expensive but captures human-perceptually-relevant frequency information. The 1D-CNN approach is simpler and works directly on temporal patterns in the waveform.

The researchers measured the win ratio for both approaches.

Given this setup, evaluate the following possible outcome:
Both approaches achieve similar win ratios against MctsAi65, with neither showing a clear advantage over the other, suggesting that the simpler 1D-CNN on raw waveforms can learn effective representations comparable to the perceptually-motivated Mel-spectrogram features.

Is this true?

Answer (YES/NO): NO